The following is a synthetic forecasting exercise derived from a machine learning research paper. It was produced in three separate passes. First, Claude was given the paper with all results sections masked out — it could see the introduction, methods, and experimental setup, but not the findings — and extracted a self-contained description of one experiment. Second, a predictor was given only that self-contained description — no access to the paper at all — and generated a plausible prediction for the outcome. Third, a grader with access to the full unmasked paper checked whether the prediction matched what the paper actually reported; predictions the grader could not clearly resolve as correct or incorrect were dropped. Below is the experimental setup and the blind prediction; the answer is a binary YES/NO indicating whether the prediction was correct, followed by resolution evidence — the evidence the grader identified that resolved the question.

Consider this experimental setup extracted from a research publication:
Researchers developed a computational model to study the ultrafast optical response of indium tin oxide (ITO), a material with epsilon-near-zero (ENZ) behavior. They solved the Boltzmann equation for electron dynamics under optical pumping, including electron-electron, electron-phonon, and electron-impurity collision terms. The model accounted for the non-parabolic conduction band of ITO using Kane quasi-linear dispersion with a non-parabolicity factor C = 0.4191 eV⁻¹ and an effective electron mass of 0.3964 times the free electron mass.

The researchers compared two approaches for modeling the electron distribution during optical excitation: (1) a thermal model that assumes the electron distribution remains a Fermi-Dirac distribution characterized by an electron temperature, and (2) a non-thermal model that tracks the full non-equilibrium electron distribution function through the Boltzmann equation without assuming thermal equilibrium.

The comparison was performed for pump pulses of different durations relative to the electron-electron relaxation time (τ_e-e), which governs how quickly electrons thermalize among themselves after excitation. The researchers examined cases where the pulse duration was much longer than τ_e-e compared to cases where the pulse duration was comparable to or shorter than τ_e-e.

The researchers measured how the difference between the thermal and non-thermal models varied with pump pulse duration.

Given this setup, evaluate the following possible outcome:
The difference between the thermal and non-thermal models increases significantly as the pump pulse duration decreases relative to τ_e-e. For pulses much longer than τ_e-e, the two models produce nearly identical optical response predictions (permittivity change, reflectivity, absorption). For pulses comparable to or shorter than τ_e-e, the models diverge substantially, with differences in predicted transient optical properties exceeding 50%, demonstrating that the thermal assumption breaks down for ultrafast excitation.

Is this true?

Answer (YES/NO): NO